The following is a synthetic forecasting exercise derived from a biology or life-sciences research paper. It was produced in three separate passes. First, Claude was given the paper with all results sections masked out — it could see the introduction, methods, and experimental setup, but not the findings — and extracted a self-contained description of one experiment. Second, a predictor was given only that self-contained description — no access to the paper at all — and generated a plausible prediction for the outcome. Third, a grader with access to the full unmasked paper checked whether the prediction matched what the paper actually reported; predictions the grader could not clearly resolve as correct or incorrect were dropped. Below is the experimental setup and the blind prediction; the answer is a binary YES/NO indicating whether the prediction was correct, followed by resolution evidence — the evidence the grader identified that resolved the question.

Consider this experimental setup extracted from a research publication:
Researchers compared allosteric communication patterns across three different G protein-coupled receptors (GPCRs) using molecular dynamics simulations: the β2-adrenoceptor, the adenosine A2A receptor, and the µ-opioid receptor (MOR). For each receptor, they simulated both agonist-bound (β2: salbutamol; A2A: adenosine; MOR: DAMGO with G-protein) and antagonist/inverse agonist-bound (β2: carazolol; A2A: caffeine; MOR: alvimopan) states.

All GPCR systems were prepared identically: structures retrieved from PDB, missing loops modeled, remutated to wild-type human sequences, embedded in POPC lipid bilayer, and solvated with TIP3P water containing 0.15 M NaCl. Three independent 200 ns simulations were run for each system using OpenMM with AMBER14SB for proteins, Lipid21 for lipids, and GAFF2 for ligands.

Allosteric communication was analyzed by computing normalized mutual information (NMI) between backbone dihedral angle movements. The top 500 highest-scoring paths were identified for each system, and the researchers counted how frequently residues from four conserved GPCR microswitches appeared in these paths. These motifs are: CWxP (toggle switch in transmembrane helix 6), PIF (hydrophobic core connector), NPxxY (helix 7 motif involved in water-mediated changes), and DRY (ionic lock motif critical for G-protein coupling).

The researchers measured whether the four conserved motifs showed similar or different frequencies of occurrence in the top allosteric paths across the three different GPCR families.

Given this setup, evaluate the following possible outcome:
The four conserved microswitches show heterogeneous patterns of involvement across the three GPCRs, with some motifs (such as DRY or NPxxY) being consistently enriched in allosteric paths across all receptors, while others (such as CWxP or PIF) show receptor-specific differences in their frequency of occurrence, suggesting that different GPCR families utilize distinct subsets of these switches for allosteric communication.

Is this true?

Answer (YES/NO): NO